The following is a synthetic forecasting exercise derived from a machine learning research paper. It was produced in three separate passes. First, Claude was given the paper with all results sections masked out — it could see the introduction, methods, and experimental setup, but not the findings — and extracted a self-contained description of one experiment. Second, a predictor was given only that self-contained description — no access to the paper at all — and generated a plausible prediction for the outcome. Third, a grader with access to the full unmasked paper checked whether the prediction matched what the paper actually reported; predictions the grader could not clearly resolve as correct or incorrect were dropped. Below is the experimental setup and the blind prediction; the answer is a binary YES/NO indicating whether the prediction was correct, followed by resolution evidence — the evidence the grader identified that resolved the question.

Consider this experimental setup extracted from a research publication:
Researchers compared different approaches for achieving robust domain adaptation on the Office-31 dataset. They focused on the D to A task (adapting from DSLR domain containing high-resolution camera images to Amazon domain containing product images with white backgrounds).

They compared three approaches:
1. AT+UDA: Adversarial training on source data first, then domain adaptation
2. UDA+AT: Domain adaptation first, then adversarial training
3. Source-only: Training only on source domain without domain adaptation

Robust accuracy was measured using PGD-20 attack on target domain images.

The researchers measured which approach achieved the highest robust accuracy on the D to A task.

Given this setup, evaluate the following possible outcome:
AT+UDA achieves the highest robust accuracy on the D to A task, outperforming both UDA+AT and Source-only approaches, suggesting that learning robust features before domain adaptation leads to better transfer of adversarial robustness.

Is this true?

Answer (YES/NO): NO